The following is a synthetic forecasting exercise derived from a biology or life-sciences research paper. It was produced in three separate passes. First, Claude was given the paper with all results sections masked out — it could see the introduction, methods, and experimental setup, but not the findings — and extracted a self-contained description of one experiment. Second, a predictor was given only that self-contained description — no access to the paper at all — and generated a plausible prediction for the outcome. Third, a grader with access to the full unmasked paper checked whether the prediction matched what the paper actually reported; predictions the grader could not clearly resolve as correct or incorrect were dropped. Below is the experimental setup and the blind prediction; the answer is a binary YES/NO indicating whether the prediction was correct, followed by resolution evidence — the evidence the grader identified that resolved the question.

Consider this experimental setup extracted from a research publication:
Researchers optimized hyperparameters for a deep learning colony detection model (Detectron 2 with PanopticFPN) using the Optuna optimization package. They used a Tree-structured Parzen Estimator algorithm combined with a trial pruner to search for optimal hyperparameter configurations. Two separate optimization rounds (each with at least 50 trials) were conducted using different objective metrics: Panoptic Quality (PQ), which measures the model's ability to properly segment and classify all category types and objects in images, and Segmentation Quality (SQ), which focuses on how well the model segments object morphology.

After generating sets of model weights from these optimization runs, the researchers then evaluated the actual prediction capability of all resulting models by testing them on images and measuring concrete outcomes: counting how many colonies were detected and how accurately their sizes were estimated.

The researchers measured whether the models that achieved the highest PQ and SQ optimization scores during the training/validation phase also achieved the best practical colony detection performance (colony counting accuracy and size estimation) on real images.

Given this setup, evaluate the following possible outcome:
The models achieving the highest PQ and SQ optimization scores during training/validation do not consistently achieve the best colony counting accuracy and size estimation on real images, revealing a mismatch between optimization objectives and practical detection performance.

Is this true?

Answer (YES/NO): YES